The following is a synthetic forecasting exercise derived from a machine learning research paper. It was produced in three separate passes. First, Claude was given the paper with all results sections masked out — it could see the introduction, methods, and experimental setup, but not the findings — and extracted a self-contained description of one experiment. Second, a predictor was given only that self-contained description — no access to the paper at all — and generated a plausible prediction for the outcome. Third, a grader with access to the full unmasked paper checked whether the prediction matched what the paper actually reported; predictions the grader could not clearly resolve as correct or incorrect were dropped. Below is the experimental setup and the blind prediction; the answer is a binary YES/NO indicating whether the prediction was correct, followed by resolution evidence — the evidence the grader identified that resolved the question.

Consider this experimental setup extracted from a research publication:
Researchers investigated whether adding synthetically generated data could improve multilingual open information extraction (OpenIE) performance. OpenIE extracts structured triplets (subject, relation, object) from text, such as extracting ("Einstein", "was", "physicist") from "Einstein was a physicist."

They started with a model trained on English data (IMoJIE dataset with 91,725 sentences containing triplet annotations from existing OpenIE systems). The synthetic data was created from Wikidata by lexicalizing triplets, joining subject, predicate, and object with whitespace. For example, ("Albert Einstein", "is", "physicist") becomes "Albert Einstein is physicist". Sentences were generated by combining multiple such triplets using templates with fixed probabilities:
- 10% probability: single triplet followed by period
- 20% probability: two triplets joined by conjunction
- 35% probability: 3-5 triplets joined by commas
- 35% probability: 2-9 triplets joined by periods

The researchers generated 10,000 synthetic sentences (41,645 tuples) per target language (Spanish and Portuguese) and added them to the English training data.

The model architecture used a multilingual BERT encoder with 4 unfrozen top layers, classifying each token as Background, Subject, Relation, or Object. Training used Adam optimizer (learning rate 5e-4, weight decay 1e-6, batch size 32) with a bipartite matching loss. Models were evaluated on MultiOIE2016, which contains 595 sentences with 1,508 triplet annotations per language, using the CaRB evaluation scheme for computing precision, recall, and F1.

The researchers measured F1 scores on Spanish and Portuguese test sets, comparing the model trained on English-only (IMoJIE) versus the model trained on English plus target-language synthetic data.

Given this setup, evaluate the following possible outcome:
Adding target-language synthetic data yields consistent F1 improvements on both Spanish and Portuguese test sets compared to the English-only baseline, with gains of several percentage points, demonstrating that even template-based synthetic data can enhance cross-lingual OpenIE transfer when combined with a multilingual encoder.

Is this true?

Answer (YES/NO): NO